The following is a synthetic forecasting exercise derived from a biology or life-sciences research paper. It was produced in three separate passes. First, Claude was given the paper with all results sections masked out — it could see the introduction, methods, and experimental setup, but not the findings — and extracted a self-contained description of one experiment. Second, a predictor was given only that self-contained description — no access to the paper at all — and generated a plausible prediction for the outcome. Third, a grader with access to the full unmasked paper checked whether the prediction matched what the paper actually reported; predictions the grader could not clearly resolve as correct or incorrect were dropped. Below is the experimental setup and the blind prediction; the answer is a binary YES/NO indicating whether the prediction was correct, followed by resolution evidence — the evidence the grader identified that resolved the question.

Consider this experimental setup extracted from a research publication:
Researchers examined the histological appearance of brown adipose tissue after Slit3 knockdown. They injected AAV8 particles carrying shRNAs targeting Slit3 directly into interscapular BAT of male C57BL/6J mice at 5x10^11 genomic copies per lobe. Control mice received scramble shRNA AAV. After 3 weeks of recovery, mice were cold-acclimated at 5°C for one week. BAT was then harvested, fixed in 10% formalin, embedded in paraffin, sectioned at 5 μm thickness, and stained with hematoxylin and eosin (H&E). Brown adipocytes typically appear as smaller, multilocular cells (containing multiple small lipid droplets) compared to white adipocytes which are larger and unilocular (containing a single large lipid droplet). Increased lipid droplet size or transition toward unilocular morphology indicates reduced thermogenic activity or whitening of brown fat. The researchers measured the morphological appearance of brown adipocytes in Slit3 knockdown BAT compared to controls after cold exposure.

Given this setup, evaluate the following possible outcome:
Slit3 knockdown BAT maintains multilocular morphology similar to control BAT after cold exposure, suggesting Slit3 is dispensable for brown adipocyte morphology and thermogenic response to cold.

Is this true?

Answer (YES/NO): NO